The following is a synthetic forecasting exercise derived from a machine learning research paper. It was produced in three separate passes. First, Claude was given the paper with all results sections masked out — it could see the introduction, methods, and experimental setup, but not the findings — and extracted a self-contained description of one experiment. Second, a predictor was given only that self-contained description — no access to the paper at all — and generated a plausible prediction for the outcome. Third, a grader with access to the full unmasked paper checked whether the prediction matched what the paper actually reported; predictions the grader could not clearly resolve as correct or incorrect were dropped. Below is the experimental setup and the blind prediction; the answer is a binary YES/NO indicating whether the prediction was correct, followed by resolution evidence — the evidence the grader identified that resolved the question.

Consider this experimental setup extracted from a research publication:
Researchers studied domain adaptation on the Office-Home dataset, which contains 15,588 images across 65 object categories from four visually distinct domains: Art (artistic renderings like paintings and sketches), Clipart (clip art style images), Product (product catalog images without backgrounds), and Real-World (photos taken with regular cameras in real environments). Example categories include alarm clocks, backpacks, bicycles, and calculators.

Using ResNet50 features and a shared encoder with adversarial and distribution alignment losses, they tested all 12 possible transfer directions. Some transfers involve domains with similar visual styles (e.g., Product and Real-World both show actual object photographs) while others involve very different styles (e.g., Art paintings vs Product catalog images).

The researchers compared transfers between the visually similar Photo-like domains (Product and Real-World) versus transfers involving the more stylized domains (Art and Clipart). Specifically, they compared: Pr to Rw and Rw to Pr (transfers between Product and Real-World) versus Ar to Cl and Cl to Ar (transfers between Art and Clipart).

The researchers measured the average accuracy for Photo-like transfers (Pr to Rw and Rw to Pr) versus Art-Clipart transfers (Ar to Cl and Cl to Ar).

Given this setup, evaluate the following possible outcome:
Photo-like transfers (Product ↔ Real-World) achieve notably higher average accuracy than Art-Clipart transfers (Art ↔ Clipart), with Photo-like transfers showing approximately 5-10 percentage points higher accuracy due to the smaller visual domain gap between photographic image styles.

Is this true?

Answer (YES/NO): NO